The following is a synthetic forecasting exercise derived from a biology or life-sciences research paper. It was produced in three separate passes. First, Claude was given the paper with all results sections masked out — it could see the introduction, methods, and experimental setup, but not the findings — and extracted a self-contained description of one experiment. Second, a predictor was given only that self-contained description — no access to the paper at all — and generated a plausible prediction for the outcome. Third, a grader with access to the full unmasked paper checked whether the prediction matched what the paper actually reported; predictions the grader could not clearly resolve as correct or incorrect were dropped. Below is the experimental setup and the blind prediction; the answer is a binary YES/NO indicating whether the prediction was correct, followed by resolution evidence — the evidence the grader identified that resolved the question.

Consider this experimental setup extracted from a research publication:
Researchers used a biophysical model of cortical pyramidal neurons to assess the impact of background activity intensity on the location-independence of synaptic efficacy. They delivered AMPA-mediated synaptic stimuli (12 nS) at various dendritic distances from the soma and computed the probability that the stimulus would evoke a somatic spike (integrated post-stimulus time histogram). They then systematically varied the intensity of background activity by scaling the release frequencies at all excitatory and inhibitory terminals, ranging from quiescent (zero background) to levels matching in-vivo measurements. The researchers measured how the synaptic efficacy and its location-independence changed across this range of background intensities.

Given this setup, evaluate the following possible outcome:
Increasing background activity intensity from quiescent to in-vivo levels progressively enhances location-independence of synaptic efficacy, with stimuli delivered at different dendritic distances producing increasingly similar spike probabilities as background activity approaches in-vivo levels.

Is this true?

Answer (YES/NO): YES